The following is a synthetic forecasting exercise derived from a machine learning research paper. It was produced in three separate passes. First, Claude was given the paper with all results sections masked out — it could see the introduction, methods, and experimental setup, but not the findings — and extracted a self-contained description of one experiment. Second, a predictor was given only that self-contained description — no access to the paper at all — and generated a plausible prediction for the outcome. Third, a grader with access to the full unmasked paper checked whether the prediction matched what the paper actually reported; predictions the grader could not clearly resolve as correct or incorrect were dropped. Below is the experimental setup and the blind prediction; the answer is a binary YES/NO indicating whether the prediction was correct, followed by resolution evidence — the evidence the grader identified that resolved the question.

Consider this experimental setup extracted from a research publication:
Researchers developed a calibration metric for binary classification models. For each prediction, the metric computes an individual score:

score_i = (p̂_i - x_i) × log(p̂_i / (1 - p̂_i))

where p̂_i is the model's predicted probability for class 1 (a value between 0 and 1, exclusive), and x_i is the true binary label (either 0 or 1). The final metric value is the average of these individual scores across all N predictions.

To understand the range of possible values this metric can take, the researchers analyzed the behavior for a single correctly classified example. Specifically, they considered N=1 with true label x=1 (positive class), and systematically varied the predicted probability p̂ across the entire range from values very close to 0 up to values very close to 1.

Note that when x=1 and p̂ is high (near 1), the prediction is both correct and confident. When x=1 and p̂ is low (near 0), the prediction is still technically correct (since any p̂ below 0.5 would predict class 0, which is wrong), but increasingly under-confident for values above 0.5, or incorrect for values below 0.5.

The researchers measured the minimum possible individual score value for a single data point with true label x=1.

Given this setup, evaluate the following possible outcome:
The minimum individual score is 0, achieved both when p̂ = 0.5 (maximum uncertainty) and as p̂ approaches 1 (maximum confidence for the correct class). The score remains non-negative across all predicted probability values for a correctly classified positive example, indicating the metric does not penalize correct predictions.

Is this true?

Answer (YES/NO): NO